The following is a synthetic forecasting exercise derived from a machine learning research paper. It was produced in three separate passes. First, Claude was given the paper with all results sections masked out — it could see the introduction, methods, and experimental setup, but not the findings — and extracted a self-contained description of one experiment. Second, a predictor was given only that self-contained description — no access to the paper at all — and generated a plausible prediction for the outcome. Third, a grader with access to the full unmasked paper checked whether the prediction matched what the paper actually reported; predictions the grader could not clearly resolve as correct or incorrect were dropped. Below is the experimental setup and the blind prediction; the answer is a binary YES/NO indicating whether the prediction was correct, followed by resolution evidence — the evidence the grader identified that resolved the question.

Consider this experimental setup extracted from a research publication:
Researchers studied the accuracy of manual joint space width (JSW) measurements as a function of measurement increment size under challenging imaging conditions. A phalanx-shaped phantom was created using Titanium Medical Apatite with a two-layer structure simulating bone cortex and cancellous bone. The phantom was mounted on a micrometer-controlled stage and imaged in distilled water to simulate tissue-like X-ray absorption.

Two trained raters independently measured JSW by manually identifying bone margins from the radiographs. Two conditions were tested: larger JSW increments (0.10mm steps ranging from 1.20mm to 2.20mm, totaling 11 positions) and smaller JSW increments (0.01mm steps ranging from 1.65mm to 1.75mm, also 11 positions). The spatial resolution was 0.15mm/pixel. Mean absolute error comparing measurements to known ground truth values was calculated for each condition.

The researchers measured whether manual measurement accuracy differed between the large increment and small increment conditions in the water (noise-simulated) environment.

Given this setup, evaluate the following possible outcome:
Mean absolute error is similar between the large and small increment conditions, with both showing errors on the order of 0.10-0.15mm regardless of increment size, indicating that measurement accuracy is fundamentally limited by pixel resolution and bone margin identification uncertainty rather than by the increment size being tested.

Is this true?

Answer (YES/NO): NO